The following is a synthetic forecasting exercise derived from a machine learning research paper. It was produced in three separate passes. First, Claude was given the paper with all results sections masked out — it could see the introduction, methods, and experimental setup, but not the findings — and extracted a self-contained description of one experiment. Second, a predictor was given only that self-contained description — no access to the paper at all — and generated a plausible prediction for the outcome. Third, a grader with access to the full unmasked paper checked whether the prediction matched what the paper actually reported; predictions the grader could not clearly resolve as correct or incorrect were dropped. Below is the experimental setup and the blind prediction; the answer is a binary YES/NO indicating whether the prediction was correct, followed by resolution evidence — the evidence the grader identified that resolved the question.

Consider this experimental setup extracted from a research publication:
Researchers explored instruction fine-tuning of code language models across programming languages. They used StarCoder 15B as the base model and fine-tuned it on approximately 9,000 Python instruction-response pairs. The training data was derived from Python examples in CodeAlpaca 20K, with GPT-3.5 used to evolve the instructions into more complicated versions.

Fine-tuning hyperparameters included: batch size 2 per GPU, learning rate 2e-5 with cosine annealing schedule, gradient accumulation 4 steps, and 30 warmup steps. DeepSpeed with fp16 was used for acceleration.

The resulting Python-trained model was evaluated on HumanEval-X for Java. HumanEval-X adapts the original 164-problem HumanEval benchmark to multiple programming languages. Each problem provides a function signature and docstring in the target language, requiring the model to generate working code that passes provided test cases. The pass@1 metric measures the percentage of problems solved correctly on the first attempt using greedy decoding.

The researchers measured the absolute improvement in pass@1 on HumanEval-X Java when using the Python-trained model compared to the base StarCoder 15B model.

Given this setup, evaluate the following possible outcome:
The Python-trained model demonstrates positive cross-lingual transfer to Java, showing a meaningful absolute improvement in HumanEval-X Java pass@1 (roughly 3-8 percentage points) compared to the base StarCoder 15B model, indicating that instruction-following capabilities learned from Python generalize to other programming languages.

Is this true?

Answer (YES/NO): NO